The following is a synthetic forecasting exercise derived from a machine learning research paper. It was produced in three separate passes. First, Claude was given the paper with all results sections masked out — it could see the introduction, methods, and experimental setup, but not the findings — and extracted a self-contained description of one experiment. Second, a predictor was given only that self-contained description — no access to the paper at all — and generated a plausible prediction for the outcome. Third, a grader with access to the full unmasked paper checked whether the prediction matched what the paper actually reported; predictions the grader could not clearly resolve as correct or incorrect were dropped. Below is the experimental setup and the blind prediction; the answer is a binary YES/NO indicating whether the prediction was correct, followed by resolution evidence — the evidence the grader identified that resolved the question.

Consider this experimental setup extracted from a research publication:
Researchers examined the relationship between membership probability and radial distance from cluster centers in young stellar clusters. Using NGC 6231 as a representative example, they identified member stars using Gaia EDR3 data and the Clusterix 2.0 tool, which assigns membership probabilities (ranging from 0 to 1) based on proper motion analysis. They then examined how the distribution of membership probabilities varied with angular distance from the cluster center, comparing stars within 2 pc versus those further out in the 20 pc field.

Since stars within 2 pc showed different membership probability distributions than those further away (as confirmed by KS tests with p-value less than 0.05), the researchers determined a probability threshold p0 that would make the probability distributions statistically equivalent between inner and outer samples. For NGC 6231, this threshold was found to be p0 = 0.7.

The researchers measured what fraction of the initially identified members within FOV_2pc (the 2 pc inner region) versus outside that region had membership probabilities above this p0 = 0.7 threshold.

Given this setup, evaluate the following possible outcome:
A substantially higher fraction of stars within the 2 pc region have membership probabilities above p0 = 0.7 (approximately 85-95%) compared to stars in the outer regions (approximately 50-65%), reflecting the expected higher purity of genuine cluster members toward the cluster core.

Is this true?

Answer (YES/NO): NO